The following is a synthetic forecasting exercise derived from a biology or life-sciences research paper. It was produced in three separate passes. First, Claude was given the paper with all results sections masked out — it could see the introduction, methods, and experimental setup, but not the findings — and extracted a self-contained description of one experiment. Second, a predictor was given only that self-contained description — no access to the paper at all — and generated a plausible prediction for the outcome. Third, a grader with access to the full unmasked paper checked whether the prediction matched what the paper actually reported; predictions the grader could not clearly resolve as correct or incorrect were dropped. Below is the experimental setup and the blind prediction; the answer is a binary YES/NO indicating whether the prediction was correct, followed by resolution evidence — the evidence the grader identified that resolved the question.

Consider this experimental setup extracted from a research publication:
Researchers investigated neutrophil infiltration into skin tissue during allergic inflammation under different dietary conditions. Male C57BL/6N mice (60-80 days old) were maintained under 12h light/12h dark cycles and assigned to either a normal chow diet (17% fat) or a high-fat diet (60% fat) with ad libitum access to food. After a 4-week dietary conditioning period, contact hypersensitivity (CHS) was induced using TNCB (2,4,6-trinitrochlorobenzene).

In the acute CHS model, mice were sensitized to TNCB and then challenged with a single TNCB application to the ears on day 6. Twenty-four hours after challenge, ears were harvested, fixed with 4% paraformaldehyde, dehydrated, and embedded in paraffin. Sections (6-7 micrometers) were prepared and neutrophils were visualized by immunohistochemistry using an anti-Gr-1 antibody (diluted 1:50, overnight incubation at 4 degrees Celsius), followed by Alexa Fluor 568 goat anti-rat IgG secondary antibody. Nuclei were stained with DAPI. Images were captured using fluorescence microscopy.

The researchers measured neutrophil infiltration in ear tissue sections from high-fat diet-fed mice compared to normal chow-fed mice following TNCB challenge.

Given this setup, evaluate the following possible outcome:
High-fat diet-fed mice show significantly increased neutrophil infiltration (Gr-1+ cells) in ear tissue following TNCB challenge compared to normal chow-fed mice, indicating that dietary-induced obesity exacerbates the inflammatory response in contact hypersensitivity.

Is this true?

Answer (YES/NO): YES